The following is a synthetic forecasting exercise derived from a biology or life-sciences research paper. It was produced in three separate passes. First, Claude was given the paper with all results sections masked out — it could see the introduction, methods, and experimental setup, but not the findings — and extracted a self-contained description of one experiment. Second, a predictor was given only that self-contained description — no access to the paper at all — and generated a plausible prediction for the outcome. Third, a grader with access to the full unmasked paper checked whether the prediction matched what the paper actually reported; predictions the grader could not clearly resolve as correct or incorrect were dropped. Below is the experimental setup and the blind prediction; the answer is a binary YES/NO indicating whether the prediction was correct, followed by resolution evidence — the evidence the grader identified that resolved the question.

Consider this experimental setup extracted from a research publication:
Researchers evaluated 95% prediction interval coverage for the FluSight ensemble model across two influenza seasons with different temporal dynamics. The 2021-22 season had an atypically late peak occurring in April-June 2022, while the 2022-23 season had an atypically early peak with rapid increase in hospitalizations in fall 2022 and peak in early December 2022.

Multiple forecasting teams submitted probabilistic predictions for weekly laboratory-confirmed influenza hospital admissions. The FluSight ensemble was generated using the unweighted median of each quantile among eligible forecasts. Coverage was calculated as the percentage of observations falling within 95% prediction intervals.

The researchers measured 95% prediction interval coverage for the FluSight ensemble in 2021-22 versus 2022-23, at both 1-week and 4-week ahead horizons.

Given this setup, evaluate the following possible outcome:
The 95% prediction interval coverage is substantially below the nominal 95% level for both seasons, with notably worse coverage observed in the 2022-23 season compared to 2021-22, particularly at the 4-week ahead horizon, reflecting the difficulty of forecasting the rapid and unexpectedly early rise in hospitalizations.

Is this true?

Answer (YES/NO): YES